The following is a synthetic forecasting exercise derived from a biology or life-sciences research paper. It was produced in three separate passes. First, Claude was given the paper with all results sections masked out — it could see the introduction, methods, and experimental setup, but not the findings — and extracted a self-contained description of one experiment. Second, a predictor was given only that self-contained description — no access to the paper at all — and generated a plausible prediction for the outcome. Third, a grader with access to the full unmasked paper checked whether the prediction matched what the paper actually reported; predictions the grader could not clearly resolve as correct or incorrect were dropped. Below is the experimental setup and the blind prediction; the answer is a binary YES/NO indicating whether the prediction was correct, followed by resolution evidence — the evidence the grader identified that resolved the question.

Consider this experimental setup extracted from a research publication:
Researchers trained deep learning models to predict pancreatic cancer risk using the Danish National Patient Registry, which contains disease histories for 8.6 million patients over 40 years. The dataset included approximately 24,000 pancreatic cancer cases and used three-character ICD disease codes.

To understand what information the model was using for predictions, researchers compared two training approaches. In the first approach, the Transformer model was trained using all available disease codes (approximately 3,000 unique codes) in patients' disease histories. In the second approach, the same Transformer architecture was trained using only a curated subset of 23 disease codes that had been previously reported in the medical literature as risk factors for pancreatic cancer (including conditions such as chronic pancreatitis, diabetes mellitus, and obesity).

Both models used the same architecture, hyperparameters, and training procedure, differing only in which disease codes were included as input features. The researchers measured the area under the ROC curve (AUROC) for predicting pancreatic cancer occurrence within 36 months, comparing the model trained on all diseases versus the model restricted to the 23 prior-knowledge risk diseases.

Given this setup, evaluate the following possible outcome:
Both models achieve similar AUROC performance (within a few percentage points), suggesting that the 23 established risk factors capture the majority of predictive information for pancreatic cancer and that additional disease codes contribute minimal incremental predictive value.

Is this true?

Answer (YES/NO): NO